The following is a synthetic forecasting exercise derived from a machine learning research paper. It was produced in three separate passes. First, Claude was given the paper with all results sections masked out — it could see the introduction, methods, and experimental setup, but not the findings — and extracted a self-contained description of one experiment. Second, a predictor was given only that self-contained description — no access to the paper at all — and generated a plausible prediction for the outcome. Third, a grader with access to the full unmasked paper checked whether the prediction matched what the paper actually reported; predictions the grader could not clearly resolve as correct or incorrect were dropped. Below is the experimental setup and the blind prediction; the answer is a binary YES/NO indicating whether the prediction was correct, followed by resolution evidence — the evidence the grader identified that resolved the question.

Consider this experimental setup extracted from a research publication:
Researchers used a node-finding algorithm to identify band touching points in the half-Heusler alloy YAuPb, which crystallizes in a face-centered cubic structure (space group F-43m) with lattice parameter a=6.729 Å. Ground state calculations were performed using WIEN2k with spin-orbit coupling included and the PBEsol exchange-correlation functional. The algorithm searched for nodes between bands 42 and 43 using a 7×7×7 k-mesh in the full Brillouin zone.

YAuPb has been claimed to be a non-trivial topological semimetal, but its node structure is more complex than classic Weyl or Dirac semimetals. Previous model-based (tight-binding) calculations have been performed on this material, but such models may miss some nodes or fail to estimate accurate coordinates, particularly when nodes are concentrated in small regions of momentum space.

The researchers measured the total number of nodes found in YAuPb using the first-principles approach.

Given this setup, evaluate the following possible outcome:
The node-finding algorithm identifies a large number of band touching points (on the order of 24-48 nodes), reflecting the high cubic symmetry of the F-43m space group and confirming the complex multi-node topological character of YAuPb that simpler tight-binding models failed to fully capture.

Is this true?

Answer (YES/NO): NO